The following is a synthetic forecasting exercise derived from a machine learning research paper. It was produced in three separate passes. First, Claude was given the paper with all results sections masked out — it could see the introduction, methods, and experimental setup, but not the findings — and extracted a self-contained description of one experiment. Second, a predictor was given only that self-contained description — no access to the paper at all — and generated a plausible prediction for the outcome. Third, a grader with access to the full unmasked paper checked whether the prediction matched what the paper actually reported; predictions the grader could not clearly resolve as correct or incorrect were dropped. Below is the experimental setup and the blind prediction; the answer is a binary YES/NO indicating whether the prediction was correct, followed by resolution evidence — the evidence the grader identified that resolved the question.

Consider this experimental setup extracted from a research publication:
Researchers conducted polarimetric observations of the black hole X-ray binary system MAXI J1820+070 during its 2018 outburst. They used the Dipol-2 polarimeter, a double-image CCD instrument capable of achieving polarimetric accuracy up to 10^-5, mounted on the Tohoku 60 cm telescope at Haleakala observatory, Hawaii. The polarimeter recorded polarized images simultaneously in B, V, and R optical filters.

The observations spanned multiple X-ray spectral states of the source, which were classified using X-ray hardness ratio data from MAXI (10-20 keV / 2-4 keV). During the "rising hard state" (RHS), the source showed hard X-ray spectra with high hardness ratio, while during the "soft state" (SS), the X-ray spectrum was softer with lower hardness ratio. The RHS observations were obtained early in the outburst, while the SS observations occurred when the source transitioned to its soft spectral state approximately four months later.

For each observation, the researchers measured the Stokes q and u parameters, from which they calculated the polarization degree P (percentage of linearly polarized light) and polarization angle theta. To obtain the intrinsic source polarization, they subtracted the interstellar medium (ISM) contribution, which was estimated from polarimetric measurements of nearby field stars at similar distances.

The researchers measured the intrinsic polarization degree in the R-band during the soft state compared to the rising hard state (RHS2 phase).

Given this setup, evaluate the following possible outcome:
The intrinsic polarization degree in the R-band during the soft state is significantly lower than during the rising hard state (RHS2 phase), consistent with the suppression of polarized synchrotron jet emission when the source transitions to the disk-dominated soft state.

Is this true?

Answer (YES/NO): NO